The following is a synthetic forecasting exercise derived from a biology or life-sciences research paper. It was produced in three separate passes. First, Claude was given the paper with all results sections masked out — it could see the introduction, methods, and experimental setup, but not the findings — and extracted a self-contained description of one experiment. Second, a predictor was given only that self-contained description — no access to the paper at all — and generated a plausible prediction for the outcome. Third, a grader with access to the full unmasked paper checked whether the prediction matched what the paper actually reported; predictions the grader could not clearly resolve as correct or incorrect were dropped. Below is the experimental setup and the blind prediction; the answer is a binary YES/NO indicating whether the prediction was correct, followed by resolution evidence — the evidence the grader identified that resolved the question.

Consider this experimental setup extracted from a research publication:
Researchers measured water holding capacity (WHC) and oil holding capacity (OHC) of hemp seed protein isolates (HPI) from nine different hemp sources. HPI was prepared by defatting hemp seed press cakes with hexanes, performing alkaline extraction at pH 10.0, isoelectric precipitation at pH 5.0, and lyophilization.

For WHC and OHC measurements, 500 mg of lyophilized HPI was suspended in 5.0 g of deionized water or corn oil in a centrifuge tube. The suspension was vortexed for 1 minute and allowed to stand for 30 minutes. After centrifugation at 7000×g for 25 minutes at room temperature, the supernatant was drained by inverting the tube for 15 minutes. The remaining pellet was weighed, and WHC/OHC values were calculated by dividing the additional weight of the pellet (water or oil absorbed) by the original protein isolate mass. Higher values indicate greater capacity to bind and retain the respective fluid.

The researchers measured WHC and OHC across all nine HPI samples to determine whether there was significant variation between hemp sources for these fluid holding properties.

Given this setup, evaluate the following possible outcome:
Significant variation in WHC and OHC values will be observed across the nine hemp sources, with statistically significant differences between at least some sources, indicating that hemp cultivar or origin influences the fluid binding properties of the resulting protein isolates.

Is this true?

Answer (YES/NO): YES